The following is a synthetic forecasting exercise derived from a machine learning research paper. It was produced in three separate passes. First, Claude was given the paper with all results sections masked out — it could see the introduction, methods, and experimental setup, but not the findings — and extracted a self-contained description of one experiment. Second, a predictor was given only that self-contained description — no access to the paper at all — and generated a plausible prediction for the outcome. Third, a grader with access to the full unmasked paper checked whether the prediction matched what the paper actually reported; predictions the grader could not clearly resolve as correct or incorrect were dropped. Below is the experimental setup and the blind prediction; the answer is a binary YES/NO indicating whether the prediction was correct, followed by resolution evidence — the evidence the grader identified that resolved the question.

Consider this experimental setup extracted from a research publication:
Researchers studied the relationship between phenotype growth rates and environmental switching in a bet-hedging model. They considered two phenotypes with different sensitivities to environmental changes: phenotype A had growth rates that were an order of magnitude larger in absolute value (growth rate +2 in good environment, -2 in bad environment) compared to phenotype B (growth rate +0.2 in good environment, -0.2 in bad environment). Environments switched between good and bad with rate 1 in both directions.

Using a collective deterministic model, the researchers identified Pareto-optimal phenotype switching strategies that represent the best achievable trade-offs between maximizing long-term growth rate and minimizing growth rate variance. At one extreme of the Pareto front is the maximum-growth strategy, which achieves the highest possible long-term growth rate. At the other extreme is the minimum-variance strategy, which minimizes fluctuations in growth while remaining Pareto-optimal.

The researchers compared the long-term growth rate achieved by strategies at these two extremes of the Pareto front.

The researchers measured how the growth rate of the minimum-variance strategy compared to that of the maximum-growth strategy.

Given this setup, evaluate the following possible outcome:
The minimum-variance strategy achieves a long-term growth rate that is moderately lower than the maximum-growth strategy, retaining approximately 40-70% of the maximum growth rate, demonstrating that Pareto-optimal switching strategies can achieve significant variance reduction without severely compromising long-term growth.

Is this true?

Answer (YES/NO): NO